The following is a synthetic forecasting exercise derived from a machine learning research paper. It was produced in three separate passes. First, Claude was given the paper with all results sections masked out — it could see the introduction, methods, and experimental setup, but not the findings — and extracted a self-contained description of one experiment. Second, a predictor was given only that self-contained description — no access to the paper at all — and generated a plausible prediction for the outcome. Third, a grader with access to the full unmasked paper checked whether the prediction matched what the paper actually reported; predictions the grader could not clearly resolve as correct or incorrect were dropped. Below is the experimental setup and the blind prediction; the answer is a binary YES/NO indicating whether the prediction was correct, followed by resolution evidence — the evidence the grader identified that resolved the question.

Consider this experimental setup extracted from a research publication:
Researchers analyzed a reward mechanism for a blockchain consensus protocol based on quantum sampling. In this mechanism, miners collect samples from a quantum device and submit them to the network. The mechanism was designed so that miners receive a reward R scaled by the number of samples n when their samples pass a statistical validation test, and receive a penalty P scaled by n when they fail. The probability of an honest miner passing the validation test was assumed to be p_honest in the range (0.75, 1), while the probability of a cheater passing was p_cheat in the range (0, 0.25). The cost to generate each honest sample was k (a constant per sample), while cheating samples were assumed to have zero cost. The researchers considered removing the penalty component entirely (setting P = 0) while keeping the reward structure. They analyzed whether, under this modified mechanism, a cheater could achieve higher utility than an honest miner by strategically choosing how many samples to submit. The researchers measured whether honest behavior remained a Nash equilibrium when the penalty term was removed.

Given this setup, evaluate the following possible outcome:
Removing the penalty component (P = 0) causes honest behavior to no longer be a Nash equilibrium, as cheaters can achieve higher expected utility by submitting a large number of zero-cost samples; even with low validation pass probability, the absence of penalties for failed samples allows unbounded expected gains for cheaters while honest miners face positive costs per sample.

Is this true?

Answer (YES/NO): YES